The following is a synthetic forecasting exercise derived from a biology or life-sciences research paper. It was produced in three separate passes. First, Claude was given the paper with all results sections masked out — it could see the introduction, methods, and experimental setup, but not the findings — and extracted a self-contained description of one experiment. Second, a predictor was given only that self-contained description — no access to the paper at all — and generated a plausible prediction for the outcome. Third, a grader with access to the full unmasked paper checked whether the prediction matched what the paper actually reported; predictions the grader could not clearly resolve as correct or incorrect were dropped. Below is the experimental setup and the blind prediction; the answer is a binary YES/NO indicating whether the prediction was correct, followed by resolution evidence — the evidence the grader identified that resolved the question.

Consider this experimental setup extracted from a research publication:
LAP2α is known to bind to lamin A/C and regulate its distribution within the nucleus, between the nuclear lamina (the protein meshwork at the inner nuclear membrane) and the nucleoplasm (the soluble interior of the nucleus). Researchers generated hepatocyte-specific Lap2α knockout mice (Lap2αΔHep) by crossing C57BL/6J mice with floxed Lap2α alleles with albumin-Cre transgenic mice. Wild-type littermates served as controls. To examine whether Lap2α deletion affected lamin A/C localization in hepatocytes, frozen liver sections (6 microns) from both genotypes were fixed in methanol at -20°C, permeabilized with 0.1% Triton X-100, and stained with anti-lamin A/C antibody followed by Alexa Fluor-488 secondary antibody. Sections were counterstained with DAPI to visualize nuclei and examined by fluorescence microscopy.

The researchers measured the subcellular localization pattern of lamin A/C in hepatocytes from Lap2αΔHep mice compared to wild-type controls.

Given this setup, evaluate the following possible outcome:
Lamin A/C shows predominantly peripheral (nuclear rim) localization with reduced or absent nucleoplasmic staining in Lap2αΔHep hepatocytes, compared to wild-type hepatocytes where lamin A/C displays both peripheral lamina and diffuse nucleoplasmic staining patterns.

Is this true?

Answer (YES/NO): NO